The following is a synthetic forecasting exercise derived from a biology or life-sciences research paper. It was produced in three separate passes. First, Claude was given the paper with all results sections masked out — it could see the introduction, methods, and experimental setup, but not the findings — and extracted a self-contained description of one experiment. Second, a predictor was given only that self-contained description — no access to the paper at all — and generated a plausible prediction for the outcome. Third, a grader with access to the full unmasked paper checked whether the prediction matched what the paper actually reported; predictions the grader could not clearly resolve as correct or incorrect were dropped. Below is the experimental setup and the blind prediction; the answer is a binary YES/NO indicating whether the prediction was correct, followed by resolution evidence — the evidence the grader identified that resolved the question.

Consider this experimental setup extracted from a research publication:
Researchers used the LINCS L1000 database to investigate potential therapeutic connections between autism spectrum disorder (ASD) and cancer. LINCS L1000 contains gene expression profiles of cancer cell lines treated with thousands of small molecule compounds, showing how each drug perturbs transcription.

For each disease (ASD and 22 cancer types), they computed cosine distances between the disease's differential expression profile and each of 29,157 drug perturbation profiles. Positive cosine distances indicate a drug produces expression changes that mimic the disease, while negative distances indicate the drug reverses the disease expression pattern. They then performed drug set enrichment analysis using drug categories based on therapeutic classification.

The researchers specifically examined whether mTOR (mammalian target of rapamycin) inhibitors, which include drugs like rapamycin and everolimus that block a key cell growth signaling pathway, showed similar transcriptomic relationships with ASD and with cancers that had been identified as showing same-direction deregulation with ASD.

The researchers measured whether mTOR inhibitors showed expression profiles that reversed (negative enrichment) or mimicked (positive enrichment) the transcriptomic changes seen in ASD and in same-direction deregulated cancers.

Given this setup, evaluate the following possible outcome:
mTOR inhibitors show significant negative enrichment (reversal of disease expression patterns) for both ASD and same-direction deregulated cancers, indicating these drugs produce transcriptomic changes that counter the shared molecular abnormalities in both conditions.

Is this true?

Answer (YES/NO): NO